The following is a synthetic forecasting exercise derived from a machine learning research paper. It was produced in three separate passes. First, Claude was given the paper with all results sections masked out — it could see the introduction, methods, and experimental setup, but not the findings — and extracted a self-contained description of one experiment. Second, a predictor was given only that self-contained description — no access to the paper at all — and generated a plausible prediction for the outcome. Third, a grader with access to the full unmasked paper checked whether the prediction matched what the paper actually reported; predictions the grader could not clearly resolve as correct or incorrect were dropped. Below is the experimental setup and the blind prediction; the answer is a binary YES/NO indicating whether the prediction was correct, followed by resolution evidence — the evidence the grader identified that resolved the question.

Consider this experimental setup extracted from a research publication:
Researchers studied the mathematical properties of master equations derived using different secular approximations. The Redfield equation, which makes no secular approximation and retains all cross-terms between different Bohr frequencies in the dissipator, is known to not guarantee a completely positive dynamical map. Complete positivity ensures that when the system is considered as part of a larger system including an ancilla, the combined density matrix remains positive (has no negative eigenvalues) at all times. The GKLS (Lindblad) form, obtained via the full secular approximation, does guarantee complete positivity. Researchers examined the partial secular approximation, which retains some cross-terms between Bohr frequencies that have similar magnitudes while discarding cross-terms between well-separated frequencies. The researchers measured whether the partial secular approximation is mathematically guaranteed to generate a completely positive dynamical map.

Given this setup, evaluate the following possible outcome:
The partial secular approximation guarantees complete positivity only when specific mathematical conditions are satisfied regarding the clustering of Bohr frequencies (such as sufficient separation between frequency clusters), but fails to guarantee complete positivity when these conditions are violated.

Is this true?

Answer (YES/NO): NO